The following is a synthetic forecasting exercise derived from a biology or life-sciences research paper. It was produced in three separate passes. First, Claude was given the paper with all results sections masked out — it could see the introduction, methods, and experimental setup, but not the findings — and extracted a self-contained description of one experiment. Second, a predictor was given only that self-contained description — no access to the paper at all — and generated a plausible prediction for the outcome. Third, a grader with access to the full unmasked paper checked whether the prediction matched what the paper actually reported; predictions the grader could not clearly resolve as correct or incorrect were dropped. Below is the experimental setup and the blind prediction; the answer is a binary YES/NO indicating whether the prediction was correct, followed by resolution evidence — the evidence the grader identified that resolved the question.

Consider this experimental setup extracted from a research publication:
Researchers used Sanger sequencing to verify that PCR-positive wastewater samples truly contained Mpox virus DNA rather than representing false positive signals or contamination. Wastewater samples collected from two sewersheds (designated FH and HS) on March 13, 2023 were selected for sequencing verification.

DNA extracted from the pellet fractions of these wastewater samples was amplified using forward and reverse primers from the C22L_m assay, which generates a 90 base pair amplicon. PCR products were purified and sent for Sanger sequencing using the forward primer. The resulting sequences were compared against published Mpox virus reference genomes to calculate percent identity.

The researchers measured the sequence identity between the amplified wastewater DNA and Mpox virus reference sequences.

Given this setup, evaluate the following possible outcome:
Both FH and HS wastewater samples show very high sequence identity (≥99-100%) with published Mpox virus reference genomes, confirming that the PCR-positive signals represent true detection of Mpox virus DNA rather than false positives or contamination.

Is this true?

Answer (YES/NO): NO